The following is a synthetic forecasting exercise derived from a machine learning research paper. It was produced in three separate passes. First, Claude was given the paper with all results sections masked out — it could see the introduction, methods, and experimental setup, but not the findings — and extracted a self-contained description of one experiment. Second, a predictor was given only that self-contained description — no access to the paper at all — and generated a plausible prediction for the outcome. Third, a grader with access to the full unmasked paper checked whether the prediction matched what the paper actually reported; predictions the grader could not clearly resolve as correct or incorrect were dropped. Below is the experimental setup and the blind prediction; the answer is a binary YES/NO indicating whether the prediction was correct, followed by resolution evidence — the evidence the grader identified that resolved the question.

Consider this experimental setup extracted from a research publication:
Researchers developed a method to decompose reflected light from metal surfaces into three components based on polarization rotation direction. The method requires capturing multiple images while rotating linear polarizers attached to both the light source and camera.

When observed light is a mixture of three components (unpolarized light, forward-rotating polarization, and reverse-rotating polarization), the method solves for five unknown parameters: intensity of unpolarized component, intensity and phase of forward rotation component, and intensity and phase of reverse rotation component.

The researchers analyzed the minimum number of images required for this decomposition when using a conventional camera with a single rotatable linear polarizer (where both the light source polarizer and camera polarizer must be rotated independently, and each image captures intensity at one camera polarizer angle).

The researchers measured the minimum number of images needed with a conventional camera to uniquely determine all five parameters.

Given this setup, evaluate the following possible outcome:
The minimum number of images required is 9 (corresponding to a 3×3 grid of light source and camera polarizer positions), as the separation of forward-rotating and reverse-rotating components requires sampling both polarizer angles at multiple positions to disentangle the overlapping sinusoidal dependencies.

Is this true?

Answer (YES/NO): NO